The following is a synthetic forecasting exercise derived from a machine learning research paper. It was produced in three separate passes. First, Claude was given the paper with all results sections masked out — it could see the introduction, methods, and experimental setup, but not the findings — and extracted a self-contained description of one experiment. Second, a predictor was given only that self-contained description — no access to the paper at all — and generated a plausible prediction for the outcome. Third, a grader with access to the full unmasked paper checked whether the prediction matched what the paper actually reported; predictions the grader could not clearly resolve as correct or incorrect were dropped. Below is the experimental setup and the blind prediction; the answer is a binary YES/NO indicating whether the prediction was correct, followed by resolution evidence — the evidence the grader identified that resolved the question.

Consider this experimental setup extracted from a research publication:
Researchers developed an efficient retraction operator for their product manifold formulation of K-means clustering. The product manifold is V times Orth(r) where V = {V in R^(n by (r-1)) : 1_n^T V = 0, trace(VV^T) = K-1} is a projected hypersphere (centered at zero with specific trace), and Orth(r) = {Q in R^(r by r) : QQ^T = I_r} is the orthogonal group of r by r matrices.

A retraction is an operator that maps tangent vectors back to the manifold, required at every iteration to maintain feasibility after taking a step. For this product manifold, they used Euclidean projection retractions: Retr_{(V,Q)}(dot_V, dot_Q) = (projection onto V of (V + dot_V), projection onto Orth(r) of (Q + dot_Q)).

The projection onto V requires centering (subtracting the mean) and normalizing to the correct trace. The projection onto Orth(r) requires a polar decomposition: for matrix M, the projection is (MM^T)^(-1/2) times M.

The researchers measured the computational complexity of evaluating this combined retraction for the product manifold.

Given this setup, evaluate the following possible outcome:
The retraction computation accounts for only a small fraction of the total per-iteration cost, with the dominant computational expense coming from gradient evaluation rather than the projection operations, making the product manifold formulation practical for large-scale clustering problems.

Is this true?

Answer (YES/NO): NO